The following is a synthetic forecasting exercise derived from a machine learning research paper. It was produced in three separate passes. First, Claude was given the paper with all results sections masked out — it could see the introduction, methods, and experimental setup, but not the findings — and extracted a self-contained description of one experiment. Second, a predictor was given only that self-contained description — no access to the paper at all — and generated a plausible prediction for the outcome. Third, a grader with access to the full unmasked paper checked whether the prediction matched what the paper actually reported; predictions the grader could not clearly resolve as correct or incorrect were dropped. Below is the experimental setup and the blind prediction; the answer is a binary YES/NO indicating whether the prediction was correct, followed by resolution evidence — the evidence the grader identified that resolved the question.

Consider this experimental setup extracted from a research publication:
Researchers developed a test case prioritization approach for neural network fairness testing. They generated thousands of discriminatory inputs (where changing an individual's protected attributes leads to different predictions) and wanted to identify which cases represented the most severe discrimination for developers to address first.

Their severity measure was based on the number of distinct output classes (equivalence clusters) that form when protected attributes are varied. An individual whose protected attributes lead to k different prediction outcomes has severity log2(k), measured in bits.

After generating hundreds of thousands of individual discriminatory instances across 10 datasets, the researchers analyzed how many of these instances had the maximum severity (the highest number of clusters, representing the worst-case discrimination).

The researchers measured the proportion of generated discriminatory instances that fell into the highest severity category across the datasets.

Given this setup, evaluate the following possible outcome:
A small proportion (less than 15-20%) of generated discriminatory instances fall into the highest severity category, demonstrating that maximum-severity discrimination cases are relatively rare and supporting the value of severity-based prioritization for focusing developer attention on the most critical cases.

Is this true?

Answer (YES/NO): YES